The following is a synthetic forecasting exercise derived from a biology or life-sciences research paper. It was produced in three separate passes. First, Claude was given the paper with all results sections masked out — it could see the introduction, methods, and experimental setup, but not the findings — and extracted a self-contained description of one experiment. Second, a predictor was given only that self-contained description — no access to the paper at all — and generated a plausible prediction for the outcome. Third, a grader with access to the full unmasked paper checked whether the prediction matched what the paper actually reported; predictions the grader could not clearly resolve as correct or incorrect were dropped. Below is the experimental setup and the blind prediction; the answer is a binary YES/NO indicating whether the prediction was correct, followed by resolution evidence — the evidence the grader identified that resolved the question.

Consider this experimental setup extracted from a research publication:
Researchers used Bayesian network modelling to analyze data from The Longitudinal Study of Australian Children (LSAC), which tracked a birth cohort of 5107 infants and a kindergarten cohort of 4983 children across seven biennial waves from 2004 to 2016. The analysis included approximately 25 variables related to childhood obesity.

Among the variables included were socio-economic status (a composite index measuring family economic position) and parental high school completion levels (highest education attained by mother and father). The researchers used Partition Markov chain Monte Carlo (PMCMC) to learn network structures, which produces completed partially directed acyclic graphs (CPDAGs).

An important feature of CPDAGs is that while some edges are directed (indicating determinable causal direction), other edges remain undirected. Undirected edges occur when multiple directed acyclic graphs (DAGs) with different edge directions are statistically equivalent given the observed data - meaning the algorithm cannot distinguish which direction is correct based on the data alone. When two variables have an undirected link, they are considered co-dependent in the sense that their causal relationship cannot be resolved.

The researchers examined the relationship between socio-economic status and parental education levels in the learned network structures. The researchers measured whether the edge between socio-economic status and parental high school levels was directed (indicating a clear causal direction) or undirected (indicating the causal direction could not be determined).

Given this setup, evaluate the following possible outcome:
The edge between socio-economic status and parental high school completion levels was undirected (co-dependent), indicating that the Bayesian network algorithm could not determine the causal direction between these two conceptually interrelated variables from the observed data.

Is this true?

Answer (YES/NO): YES